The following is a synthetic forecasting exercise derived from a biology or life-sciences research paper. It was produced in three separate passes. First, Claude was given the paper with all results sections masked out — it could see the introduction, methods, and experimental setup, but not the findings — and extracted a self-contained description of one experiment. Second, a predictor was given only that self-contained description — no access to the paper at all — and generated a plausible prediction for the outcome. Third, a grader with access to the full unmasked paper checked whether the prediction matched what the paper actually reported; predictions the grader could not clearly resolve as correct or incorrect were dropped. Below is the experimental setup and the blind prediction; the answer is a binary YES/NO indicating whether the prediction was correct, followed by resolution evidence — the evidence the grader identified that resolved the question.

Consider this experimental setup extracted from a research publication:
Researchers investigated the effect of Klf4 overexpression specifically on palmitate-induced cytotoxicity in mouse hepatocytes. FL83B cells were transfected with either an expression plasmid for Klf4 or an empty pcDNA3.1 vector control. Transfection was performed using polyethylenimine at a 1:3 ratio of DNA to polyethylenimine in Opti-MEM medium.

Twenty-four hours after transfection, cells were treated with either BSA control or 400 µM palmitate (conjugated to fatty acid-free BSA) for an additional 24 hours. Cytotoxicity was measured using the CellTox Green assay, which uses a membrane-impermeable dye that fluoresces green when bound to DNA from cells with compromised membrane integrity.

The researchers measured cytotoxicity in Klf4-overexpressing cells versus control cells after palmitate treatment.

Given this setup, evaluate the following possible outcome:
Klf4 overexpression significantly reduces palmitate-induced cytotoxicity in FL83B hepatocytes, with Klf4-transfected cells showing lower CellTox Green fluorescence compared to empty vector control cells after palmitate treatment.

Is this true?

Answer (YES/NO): NO